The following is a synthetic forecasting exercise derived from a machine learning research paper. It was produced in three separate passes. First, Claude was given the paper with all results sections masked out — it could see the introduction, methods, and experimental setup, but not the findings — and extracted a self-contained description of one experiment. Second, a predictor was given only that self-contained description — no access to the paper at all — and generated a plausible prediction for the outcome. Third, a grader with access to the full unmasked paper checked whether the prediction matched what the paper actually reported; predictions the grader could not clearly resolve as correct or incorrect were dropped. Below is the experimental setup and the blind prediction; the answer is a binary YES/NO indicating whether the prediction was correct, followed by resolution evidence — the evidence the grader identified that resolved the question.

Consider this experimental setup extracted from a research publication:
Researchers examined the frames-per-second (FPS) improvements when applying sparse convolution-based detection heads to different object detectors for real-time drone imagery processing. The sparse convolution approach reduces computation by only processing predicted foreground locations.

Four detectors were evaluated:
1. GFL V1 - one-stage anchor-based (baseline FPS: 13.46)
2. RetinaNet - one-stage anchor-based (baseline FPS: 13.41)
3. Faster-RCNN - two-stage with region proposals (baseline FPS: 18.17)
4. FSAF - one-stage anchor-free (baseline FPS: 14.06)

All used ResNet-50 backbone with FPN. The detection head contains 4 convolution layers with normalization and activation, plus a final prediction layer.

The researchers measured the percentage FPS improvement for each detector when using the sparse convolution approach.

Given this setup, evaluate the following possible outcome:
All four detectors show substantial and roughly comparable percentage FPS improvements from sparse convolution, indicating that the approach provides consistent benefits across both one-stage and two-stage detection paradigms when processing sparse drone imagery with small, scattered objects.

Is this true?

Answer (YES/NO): NO